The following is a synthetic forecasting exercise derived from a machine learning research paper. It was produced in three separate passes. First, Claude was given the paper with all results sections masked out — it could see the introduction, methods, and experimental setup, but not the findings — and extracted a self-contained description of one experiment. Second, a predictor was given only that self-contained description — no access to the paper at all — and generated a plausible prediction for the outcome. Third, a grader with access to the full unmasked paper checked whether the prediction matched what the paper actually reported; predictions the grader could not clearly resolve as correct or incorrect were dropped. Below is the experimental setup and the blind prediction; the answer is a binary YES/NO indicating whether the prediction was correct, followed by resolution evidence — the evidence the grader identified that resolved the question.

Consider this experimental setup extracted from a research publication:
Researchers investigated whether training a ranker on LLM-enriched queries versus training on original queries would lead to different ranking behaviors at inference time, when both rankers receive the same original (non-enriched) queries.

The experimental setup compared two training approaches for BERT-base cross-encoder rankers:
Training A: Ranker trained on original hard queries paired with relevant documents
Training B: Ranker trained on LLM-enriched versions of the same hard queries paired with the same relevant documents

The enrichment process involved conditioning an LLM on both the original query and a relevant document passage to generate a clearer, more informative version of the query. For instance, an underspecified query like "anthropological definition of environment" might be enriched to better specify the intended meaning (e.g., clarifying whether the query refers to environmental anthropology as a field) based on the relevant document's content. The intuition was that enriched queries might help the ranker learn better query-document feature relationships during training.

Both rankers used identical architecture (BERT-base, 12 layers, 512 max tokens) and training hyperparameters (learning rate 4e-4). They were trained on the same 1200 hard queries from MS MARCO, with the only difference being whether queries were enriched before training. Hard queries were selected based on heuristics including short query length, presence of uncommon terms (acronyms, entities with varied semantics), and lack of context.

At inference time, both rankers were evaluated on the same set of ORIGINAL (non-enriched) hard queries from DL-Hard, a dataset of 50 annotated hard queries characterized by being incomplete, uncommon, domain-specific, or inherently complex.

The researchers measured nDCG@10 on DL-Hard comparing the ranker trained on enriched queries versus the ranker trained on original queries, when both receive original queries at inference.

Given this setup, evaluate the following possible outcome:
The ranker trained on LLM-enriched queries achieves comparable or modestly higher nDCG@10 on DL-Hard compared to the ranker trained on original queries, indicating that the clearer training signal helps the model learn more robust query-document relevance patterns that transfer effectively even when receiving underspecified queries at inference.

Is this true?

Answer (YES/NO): NO